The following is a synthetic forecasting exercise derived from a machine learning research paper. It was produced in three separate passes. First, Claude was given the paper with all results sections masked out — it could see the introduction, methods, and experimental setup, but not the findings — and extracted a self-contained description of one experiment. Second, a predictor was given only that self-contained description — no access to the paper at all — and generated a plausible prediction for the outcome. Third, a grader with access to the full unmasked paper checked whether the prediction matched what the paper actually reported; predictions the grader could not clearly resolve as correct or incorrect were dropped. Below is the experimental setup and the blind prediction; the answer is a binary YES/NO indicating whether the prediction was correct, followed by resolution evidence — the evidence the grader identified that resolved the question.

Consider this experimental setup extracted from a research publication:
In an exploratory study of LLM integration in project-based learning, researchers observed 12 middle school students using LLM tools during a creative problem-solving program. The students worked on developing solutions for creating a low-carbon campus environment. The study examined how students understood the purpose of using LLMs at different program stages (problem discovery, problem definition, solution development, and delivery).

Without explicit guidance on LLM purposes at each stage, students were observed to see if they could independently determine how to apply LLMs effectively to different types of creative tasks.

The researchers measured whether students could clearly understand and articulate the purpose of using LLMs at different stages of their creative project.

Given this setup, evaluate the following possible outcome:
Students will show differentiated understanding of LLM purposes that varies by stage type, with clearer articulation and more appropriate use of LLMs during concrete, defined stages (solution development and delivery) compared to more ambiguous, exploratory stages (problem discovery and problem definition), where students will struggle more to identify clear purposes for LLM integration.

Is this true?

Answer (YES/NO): NO